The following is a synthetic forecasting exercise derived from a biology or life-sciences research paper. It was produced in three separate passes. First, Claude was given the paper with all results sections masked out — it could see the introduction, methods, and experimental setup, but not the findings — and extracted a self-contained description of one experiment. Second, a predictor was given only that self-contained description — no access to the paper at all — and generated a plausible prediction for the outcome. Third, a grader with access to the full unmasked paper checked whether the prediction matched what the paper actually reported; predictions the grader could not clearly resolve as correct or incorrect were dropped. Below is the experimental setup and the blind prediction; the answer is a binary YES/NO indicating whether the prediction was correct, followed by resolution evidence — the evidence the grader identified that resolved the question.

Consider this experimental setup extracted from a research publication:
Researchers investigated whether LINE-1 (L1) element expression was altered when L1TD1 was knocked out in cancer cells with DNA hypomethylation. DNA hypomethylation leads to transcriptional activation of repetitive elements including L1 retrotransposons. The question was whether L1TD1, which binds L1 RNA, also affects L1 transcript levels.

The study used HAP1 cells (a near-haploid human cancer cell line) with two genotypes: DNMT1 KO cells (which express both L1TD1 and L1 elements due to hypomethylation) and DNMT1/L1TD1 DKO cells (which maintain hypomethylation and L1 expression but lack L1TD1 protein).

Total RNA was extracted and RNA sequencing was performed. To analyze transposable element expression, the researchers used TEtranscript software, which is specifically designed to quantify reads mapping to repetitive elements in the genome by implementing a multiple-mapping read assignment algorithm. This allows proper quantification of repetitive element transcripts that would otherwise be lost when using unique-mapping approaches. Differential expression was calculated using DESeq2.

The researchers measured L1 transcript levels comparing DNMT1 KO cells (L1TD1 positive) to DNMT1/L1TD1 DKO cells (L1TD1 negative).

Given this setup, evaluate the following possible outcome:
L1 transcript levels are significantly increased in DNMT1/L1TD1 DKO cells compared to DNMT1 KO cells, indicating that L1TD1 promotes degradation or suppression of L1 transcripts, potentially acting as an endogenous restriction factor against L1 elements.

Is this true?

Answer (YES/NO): NO